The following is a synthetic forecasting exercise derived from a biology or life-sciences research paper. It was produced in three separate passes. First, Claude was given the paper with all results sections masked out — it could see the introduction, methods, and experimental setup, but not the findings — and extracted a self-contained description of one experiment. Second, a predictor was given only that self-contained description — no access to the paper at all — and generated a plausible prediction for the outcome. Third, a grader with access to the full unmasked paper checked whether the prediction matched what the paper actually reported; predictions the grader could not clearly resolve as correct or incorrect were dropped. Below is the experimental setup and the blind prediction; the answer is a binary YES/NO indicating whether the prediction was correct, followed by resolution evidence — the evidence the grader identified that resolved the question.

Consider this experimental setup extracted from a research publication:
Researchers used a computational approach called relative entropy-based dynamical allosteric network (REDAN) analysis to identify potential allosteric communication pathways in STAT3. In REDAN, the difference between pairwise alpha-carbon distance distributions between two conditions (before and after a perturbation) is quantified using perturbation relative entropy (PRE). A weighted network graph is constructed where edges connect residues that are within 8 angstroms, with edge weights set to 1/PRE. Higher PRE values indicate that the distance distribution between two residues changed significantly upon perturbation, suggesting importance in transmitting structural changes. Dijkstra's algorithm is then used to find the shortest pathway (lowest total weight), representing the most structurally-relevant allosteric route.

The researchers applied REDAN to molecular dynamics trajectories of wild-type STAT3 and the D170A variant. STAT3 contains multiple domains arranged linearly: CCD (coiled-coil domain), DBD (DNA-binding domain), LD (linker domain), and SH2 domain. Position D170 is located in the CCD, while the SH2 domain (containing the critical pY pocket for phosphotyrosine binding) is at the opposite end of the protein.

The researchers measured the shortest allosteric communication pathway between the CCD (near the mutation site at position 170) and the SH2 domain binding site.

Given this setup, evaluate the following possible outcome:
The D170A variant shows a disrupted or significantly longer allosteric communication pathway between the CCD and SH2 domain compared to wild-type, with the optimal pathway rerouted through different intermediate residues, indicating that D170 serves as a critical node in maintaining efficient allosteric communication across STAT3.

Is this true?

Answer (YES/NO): NO